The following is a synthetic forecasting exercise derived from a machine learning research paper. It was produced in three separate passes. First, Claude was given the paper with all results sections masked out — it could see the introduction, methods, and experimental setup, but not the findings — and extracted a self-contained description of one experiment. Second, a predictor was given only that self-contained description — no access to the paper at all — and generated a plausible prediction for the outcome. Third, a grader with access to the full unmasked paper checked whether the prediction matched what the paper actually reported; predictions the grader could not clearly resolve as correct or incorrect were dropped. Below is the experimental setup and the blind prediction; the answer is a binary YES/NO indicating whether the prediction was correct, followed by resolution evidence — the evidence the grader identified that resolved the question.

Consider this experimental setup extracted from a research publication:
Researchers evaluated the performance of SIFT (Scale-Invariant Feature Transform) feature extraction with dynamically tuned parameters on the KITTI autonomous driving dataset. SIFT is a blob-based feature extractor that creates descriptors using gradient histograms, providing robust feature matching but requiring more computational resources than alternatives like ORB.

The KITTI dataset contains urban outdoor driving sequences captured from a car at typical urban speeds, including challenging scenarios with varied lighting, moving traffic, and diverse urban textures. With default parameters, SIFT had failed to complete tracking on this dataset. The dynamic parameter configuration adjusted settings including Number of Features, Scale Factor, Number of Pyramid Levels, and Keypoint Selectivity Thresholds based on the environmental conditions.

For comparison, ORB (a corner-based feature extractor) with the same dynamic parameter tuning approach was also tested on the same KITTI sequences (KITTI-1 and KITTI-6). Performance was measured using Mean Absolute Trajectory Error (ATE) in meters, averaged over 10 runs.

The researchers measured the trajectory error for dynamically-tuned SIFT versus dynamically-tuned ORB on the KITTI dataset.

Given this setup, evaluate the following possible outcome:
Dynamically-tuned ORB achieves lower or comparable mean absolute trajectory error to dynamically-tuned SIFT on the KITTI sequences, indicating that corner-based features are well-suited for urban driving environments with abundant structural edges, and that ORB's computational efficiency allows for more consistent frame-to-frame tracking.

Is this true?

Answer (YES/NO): YES